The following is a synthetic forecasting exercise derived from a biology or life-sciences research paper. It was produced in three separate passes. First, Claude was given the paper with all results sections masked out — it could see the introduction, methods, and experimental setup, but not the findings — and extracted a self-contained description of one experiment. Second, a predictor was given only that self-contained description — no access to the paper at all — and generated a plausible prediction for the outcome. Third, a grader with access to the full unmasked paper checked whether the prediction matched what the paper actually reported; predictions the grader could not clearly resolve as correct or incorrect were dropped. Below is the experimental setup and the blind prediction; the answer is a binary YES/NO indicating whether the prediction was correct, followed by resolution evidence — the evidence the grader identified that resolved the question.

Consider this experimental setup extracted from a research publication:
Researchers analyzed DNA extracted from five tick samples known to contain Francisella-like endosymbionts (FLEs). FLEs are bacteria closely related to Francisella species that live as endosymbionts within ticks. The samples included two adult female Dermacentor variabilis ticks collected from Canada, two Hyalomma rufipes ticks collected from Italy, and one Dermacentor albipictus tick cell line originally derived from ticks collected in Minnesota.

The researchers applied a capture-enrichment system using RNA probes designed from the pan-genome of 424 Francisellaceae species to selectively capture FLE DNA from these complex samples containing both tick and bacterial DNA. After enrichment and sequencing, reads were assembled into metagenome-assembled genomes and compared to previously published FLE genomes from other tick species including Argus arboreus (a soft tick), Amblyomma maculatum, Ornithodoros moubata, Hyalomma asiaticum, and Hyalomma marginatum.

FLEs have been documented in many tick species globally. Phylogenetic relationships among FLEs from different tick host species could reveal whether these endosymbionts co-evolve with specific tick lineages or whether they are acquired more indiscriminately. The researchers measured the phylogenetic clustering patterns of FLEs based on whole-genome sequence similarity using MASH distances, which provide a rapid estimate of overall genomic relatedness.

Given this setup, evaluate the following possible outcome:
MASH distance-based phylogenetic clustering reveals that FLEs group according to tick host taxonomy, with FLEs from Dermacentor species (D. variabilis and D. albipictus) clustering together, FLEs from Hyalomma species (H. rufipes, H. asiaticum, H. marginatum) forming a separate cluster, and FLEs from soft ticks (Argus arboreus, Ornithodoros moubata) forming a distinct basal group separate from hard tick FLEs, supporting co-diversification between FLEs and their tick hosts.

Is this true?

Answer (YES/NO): NO